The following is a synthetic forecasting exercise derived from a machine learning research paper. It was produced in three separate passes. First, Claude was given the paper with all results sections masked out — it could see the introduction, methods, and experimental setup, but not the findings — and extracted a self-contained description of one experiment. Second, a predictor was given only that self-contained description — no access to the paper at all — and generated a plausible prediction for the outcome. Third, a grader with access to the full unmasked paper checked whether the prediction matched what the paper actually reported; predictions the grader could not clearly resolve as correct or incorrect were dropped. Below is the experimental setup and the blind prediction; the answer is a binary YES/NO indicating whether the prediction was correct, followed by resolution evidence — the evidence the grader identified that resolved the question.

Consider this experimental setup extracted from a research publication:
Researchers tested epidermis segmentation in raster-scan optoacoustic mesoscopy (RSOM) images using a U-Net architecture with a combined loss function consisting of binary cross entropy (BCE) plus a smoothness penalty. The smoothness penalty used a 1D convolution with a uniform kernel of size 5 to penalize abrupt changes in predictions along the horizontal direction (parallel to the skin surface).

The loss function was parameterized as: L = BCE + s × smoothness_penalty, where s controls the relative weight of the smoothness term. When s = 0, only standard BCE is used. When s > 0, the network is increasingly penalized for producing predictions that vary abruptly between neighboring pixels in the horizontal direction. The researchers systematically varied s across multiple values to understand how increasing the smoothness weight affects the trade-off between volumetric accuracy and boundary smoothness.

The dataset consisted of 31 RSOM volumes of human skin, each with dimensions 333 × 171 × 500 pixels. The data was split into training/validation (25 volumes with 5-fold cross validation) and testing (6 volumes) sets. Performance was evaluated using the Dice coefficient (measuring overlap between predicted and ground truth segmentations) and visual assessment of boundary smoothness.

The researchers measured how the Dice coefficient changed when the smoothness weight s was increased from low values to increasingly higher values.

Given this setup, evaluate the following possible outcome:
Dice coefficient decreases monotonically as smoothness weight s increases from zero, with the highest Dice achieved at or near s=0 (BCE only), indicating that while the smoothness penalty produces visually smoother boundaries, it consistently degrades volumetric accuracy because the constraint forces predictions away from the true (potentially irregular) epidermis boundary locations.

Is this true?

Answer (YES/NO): NO